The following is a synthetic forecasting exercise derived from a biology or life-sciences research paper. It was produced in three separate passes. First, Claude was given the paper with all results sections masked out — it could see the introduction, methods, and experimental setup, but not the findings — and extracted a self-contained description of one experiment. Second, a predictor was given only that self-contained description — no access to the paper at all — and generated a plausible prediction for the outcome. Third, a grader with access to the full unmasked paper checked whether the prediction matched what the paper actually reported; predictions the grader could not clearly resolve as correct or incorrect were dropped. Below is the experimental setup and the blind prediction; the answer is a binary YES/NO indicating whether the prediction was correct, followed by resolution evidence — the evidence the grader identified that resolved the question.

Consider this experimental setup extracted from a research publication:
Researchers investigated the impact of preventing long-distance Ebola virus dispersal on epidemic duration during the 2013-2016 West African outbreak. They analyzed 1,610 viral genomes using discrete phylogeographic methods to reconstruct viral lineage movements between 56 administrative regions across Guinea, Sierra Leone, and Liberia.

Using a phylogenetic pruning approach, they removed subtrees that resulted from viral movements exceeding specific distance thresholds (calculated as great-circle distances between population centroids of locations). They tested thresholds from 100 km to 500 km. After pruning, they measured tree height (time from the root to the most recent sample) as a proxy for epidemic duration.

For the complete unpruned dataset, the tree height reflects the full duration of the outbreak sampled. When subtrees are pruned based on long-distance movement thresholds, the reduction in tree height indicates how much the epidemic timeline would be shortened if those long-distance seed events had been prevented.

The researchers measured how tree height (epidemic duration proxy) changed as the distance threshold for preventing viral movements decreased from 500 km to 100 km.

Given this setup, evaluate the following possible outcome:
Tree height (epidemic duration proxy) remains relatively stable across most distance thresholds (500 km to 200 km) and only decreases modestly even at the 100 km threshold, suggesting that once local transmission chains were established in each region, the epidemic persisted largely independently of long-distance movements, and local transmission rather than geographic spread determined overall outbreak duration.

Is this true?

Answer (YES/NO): NO